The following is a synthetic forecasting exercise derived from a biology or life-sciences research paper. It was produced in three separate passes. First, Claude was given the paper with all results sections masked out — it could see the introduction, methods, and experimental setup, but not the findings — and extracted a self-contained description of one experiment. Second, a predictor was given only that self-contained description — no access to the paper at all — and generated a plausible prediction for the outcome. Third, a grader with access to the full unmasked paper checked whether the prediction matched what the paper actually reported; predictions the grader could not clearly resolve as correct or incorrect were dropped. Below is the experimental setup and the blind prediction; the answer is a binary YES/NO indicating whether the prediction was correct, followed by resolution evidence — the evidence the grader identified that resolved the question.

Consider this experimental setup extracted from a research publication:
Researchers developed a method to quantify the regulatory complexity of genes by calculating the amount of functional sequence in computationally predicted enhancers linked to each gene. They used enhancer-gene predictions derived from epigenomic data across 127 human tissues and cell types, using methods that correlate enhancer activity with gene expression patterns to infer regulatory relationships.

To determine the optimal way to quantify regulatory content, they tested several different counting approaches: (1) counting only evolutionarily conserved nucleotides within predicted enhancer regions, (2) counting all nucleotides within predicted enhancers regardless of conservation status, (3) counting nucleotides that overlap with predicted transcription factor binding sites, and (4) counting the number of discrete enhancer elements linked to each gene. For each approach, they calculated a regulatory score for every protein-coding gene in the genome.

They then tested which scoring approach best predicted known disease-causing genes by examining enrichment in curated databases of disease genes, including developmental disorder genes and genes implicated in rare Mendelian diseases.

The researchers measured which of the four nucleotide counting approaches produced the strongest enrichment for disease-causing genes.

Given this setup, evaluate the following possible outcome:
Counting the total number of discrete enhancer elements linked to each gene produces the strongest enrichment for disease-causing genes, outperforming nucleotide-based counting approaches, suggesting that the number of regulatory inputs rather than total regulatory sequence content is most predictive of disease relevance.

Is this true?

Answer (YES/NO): NO